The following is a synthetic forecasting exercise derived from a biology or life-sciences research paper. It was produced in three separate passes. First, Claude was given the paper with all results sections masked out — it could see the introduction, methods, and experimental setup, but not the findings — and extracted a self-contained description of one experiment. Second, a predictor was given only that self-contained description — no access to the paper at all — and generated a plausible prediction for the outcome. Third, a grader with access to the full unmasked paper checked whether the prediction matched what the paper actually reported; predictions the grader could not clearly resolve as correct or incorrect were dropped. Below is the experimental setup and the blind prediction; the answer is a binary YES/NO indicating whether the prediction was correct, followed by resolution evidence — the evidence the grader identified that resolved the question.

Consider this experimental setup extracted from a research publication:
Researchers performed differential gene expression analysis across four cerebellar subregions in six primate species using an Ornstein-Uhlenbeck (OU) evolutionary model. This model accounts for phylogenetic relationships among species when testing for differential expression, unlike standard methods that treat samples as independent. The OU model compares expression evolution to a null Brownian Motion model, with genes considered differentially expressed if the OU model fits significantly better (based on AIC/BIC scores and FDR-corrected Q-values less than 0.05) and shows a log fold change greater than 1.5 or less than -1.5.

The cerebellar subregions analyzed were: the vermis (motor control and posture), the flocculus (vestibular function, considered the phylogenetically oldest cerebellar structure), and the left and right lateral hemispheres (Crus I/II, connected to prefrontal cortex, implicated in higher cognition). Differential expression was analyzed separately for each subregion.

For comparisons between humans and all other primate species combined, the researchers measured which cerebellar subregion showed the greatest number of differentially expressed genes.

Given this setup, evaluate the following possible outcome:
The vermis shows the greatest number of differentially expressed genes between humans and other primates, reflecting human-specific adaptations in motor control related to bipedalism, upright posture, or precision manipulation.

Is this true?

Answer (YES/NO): NO